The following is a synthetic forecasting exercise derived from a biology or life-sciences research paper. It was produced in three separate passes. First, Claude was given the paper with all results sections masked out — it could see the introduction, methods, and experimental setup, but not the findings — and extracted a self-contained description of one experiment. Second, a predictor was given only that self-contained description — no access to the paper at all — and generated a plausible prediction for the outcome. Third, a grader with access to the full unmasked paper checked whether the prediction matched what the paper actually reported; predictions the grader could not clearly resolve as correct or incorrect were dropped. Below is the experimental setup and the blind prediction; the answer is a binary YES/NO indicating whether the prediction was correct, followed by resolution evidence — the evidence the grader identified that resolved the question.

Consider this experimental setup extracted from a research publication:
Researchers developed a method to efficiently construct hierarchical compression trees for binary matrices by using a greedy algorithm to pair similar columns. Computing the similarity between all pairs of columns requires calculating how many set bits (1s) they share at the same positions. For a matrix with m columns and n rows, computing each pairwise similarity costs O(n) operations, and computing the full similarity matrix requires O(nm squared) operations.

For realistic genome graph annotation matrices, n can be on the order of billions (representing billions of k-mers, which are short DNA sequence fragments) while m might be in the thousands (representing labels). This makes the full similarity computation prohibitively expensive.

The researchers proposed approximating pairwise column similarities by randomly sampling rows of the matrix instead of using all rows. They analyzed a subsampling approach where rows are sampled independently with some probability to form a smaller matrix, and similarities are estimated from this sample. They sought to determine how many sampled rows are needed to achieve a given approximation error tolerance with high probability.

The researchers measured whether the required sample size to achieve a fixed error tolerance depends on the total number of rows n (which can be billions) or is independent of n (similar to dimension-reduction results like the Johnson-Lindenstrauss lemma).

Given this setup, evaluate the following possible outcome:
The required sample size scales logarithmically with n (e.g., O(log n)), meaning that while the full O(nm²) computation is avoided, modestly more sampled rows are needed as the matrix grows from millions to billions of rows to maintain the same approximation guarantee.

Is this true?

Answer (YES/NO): NO